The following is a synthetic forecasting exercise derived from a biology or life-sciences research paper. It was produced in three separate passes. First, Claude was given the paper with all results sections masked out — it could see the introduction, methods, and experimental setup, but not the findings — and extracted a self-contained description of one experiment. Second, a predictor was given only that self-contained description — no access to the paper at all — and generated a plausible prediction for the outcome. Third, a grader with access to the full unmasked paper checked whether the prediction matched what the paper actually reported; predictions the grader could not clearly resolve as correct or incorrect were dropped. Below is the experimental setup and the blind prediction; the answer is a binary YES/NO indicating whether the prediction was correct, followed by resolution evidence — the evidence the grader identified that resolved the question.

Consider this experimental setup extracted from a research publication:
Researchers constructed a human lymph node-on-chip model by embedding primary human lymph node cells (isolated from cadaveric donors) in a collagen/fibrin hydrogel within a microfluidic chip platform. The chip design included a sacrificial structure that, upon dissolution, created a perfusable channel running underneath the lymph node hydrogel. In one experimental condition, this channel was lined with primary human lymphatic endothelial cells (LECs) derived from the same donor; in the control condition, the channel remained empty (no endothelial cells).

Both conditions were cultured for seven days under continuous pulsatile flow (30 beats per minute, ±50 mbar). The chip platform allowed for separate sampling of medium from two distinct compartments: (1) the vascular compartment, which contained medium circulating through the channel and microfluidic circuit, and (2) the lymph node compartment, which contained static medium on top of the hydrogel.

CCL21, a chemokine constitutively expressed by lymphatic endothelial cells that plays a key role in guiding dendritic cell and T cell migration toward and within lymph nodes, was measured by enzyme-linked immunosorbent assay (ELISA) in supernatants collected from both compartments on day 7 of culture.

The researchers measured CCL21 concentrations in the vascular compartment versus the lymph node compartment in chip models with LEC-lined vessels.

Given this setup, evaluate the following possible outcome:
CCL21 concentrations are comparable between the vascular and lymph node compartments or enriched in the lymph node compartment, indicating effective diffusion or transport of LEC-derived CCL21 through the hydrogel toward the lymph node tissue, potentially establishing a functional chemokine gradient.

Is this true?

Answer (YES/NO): NO